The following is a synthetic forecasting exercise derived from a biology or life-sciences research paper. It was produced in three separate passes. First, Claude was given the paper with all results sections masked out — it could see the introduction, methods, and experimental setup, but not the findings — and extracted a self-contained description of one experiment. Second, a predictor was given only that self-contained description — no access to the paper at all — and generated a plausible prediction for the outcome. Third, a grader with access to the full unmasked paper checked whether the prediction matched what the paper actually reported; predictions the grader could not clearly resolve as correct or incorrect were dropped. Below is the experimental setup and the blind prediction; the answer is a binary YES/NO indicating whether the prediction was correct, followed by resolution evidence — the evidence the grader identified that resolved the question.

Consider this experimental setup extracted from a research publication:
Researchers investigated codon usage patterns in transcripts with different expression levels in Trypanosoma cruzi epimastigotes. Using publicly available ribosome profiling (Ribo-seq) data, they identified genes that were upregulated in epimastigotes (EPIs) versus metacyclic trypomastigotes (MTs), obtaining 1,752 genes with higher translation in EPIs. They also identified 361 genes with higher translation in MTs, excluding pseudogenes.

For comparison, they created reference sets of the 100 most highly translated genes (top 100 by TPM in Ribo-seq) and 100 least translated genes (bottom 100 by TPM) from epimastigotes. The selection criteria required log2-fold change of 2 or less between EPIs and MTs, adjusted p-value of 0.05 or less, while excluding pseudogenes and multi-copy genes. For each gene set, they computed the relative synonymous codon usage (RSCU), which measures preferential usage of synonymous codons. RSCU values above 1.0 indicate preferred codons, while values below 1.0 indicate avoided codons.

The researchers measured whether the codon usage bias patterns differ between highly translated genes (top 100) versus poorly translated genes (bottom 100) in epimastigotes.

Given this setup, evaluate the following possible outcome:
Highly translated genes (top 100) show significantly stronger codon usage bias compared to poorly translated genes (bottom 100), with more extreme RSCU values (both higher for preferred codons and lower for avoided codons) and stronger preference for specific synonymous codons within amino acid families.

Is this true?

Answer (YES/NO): NO